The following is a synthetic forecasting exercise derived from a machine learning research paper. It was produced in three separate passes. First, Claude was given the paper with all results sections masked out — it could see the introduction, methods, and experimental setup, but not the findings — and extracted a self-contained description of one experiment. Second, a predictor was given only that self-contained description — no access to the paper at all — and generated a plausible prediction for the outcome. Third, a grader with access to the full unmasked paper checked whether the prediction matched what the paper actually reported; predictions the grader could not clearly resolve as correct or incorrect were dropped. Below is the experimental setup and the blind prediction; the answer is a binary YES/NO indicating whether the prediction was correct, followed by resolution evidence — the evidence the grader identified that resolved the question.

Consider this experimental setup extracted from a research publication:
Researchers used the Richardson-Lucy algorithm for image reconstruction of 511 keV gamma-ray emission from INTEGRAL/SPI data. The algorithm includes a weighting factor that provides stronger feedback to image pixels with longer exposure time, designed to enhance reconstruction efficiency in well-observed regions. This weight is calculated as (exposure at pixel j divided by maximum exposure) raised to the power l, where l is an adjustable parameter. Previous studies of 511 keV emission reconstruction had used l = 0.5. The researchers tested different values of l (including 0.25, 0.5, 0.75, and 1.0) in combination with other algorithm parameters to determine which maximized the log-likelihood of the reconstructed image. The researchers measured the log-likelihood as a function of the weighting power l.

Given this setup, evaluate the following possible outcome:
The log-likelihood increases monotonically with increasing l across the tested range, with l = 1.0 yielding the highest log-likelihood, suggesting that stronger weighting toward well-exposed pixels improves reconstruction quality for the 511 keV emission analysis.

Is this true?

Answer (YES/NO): NO